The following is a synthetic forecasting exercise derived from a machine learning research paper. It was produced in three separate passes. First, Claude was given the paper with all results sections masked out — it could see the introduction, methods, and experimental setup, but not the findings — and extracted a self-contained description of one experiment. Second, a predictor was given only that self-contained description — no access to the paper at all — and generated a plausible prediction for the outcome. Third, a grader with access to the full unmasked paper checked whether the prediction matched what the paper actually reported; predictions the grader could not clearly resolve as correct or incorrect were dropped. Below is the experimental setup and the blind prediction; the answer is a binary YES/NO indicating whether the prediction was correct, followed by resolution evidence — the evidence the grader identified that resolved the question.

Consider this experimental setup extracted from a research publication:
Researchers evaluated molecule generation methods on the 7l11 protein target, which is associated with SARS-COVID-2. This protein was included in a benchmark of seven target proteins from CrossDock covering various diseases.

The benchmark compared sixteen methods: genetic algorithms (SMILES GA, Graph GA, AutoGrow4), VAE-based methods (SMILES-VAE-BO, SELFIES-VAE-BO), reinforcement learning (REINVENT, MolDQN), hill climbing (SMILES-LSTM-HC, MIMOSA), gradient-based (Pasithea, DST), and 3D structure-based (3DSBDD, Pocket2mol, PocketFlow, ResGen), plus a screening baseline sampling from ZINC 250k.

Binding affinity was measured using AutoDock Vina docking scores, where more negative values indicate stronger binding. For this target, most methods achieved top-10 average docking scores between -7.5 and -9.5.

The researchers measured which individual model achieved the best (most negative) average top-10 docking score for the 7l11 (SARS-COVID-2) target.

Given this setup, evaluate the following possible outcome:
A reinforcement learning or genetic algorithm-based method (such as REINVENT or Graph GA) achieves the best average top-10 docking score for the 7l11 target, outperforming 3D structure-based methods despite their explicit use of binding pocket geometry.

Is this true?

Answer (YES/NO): NO